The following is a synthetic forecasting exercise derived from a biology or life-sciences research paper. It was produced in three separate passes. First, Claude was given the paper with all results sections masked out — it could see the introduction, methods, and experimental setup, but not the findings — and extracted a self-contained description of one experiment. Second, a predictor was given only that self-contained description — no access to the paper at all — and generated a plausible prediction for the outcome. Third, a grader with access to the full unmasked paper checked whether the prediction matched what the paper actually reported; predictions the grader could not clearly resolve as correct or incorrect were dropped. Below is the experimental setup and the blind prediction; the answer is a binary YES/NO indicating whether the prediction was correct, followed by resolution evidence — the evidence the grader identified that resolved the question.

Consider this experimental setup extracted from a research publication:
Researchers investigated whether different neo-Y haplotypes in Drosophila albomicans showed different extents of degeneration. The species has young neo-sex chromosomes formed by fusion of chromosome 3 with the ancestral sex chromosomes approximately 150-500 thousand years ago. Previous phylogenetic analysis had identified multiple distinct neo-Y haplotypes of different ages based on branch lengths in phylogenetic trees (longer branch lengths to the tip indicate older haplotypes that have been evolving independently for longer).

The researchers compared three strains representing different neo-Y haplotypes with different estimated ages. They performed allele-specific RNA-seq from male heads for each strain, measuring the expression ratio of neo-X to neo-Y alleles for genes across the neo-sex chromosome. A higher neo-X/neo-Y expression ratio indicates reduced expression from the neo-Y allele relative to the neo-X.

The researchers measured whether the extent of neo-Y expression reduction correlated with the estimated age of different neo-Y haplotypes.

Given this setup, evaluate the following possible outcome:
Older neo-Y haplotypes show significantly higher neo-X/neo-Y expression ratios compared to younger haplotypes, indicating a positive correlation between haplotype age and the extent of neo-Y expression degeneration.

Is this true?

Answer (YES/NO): NO